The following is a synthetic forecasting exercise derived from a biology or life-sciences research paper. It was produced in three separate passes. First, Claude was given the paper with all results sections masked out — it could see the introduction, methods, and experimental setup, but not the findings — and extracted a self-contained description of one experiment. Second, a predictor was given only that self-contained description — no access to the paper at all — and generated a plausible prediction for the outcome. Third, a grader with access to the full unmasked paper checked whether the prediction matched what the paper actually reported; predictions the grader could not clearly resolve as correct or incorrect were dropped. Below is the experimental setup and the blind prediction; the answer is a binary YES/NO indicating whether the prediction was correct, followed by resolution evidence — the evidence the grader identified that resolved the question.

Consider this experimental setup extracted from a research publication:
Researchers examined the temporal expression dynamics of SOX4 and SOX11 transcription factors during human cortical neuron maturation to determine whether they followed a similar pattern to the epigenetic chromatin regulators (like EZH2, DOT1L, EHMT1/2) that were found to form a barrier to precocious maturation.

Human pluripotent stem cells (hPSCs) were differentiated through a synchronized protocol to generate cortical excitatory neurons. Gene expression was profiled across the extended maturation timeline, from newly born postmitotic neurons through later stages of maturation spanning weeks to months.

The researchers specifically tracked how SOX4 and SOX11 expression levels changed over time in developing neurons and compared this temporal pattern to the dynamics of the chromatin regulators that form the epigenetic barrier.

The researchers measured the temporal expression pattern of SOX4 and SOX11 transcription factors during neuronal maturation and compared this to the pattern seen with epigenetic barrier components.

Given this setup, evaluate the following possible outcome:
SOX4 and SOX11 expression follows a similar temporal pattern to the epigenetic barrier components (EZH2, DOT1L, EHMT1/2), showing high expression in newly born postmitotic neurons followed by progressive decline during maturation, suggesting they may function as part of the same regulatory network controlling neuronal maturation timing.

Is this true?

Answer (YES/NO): YES